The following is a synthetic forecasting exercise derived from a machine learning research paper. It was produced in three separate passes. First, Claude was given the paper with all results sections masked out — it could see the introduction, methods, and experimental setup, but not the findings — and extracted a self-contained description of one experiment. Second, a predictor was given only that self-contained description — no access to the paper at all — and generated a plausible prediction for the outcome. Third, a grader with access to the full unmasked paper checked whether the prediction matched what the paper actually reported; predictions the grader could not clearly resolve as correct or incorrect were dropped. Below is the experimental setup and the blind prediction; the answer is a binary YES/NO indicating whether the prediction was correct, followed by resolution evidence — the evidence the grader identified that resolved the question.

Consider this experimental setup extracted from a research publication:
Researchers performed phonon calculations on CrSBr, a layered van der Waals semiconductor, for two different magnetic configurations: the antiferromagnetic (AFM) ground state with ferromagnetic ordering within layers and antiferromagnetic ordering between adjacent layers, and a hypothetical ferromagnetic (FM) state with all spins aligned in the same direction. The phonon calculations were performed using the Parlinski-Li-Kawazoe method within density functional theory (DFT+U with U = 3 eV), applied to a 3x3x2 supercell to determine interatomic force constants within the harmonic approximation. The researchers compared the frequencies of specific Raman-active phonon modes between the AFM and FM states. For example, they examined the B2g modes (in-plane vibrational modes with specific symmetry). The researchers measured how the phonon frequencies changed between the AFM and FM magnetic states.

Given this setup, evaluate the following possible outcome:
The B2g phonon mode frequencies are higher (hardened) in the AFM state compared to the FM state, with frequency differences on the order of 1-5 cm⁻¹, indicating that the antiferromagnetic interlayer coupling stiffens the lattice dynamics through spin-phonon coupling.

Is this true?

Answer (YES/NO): NO